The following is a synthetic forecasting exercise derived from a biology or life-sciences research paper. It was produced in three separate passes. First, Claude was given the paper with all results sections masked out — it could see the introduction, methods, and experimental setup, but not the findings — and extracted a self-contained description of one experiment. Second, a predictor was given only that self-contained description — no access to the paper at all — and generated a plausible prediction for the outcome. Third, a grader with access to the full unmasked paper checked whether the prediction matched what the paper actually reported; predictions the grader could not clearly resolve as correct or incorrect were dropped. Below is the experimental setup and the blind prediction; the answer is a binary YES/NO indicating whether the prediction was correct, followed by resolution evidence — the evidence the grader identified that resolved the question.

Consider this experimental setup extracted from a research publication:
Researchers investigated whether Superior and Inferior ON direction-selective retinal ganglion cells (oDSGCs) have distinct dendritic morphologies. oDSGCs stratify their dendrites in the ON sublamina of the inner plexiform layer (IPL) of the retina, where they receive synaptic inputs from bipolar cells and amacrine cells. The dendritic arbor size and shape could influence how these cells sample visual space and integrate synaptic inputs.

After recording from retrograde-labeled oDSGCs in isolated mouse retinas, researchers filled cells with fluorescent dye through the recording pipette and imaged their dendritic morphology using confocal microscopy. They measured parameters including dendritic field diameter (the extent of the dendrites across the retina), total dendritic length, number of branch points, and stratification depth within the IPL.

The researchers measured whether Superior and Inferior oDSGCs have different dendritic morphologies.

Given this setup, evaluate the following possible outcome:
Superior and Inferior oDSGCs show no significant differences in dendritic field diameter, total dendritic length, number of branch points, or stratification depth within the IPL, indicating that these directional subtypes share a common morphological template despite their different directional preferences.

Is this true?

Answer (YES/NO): NO